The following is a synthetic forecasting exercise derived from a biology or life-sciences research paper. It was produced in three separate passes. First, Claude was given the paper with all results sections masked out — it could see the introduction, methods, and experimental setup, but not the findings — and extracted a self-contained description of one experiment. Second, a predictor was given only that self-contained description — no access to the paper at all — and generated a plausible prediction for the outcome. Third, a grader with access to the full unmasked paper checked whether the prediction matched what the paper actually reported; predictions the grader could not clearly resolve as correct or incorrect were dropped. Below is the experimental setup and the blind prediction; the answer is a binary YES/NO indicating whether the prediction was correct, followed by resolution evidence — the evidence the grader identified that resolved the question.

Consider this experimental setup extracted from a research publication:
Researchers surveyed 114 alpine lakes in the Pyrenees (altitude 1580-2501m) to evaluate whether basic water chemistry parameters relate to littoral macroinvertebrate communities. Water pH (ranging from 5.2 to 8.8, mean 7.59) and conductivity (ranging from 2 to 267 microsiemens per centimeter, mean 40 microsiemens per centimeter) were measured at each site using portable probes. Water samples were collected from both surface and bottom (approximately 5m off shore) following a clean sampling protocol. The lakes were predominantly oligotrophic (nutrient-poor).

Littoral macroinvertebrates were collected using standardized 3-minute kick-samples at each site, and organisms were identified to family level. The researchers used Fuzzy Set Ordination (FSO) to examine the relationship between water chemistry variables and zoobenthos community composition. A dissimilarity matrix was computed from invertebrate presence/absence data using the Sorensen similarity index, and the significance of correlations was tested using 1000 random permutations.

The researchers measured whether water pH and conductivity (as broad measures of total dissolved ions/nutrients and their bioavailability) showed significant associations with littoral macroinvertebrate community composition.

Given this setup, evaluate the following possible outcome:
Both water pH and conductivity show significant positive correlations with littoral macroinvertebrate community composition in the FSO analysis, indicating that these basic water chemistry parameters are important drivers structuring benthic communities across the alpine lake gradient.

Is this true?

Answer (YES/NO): NO